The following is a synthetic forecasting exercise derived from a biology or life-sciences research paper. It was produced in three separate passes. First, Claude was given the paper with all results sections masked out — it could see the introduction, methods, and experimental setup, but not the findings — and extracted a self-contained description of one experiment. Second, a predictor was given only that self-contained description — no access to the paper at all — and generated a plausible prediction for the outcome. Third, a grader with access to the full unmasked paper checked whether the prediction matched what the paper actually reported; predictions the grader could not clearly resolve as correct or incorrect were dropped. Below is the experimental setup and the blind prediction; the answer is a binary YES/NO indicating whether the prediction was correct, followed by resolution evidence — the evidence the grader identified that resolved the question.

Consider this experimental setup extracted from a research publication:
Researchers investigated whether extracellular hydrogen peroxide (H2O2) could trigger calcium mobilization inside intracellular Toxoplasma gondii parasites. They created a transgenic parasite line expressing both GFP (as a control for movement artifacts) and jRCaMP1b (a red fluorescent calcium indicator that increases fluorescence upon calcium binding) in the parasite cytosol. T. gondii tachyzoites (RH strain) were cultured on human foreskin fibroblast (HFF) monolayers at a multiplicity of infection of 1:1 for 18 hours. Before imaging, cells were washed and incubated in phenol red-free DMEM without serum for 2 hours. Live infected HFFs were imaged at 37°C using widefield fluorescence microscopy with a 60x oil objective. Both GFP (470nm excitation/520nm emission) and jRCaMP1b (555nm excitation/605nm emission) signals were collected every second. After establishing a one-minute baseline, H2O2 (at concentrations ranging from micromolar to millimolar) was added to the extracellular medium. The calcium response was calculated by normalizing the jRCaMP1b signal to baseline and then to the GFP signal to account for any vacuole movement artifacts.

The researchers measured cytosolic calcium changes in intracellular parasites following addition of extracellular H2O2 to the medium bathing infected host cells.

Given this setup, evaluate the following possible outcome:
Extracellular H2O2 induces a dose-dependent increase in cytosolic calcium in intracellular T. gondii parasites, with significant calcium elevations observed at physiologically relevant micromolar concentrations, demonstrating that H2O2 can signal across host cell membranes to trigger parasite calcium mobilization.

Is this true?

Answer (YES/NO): NO